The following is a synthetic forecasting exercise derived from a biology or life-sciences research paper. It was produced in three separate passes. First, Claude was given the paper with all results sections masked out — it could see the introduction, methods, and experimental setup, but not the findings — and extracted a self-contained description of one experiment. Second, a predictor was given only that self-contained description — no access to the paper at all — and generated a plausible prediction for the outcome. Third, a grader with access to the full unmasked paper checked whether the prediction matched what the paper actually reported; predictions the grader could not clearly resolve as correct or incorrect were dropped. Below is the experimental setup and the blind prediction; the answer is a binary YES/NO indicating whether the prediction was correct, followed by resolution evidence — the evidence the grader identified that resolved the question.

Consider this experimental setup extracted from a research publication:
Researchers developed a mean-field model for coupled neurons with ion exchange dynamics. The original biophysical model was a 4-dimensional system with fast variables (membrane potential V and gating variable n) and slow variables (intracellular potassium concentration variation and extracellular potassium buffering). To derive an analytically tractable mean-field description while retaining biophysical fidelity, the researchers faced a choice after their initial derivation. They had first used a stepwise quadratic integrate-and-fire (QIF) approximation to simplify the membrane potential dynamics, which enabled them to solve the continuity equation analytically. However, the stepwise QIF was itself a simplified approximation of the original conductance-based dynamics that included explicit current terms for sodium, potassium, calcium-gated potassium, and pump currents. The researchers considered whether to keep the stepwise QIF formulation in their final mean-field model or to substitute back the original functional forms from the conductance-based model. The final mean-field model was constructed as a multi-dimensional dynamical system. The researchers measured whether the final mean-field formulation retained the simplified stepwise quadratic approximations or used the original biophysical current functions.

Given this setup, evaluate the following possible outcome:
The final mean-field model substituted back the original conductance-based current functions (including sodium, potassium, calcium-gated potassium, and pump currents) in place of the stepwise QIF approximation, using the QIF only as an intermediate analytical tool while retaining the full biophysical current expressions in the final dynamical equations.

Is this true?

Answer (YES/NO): YES